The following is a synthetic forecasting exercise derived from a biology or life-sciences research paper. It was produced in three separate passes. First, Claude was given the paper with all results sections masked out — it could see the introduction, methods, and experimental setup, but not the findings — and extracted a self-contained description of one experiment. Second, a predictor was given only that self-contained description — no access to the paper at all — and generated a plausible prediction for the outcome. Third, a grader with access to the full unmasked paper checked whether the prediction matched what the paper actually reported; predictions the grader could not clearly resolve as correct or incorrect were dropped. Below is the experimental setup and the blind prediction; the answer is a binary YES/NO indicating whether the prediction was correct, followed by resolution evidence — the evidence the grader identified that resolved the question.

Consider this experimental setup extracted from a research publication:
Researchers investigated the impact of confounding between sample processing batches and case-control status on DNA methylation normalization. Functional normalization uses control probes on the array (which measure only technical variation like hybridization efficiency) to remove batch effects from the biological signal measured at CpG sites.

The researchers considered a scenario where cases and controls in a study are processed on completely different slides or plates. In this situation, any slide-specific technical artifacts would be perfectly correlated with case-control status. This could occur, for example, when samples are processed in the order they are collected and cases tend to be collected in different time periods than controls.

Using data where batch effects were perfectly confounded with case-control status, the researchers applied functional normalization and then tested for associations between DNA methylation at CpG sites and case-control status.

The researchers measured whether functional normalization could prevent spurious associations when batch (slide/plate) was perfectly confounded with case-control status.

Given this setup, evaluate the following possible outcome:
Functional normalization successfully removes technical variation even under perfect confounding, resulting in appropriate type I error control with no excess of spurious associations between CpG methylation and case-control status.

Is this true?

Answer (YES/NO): NO